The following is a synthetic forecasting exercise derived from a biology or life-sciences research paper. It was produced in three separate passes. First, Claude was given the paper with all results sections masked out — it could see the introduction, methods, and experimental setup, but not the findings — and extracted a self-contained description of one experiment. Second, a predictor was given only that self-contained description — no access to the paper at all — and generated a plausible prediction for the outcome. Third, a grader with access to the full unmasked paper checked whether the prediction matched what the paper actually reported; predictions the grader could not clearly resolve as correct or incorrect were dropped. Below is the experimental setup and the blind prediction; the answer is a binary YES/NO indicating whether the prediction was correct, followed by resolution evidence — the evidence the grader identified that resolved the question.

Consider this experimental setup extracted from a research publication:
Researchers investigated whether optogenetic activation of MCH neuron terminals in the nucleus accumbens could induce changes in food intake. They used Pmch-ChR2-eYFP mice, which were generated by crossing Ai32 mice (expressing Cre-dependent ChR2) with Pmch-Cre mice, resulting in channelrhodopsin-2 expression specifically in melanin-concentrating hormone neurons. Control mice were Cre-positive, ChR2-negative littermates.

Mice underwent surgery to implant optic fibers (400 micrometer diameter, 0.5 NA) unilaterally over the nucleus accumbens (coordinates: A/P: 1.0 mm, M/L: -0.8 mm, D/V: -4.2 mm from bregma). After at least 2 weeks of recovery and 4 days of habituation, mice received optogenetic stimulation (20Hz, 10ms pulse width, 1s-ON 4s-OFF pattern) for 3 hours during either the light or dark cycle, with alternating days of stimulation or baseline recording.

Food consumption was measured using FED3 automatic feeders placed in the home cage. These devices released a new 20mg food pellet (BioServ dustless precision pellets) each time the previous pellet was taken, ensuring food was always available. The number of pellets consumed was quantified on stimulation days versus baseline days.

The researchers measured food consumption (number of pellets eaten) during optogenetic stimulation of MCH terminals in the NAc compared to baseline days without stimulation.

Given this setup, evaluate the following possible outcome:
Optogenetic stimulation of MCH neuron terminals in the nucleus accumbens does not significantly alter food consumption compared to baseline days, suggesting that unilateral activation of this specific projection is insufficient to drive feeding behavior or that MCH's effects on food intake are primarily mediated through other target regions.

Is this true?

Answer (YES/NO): YES